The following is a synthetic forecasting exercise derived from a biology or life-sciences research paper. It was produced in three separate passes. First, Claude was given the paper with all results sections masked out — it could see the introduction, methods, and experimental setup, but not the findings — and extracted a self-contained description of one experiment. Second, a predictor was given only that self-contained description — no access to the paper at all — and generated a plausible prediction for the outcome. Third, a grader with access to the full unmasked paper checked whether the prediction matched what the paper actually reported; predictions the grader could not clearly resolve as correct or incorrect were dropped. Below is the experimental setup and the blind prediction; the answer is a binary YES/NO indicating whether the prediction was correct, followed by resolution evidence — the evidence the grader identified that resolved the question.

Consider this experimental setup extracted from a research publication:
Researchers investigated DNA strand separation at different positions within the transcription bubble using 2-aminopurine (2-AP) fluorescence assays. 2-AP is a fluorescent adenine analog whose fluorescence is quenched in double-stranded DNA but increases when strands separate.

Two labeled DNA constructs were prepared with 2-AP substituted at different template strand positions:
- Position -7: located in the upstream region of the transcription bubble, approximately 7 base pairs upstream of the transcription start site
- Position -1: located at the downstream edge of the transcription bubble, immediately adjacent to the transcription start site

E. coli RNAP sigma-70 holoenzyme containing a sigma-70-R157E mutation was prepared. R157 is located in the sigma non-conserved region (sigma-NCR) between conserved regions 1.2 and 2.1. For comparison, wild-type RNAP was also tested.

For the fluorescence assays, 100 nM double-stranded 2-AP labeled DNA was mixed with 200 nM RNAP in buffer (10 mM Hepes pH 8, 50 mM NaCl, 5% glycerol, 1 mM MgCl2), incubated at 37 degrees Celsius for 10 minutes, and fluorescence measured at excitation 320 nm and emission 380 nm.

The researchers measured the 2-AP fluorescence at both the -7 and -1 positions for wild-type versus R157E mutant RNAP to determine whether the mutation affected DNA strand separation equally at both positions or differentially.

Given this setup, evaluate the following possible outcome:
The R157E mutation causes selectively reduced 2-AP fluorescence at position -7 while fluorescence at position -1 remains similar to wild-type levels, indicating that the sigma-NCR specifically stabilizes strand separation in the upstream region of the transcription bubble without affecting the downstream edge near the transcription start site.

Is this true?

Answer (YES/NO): NO